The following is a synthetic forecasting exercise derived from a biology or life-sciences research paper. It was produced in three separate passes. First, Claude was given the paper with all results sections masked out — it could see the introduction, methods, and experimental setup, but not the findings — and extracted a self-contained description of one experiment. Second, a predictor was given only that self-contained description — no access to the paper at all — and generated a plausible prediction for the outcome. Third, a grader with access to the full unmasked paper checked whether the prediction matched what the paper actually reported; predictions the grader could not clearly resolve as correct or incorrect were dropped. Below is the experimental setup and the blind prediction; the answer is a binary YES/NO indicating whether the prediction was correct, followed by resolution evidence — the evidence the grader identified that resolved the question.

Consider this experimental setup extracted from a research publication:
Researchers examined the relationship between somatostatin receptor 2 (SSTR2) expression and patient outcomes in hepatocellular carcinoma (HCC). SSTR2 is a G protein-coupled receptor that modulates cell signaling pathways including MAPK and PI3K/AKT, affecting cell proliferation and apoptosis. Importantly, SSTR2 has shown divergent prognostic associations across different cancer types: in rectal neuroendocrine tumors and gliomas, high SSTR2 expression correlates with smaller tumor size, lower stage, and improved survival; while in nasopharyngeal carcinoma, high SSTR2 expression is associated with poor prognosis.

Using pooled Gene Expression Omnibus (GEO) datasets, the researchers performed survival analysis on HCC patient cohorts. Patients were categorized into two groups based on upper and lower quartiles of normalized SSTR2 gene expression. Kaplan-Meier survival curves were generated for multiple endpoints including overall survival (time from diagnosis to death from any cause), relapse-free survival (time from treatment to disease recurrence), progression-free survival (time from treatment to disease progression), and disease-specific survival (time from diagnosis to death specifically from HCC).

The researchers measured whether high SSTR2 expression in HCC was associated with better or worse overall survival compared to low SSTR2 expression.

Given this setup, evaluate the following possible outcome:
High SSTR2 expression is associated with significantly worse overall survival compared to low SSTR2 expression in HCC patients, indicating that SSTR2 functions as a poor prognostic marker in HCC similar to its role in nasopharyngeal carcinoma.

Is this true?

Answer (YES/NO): YES